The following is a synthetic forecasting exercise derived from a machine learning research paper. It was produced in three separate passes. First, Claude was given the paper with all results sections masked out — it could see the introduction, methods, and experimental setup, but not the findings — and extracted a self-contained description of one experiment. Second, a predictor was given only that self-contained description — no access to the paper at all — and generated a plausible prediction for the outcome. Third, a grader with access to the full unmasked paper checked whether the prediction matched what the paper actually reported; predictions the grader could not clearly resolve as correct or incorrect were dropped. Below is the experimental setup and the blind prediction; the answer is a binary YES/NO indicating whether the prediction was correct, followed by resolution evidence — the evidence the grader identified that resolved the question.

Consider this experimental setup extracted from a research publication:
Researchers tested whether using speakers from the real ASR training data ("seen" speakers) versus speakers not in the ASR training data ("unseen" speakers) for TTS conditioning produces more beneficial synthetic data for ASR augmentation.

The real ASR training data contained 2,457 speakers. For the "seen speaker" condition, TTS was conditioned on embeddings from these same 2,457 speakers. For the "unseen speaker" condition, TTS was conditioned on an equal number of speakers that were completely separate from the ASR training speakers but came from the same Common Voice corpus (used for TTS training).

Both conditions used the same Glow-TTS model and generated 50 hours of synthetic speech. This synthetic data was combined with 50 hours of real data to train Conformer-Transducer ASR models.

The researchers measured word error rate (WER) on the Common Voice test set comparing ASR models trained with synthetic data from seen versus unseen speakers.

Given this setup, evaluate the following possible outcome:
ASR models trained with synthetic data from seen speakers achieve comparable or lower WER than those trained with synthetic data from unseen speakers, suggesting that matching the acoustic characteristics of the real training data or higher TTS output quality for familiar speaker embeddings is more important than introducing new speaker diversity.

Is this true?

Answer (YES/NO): NO